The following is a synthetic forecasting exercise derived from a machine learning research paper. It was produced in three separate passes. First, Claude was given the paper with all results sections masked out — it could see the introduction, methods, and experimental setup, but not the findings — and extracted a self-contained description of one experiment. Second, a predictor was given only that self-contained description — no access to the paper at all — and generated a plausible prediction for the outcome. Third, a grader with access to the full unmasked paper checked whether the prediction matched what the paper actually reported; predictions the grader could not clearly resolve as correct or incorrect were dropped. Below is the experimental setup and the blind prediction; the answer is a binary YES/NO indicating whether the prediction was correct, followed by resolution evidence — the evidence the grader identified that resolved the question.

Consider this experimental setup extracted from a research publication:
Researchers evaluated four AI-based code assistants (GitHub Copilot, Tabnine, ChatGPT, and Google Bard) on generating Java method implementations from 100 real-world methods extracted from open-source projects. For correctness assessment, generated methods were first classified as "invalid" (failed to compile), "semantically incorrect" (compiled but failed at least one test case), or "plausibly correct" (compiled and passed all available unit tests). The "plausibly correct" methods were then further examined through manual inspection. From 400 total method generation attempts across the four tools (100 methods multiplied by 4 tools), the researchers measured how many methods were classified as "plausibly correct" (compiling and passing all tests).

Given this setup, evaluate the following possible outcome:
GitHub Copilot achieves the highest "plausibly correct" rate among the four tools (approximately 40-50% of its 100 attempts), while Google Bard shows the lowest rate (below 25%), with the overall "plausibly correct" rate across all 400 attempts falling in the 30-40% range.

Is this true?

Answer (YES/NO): NO